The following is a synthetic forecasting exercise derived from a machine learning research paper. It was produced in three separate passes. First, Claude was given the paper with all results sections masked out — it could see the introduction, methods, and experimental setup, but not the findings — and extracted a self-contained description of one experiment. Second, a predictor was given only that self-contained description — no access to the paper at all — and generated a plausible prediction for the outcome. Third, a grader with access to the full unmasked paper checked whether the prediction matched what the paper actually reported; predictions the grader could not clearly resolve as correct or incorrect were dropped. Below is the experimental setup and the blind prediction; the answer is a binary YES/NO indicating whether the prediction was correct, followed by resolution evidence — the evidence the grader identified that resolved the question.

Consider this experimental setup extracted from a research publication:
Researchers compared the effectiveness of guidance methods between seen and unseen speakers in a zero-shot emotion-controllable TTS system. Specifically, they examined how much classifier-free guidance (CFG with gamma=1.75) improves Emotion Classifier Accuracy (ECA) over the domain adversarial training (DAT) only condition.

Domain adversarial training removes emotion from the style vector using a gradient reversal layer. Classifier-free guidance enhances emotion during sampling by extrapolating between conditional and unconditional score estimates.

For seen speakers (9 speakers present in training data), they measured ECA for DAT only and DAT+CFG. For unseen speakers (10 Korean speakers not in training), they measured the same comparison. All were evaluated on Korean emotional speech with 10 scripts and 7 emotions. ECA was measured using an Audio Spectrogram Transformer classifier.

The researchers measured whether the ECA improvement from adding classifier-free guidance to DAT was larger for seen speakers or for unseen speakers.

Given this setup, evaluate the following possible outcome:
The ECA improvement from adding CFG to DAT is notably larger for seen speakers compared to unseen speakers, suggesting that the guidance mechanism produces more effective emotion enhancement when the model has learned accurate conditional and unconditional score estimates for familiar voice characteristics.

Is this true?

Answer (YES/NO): NO